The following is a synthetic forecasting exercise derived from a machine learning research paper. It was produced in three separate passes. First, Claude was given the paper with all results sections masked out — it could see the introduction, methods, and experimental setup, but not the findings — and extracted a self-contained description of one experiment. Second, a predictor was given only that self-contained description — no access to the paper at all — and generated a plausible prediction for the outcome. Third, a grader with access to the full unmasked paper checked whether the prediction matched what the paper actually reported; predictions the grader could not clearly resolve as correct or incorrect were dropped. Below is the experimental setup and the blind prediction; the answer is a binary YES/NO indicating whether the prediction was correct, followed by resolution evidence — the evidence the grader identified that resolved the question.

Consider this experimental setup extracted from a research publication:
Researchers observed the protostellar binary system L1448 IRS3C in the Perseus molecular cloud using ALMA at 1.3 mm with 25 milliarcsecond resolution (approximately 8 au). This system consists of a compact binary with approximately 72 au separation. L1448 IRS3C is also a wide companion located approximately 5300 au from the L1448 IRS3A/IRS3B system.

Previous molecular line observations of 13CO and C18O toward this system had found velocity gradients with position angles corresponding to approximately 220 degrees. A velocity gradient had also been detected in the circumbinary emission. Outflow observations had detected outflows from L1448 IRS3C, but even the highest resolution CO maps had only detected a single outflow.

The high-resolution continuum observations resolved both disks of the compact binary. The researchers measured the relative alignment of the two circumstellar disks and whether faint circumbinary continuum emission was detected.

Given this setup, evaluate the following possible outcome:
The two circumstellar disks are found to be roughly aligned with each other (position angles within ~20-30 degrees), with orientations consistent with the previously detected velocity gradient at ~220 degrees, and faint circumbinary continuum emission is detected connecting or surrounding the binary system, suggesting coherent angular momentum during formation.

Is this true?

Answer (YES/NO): YES